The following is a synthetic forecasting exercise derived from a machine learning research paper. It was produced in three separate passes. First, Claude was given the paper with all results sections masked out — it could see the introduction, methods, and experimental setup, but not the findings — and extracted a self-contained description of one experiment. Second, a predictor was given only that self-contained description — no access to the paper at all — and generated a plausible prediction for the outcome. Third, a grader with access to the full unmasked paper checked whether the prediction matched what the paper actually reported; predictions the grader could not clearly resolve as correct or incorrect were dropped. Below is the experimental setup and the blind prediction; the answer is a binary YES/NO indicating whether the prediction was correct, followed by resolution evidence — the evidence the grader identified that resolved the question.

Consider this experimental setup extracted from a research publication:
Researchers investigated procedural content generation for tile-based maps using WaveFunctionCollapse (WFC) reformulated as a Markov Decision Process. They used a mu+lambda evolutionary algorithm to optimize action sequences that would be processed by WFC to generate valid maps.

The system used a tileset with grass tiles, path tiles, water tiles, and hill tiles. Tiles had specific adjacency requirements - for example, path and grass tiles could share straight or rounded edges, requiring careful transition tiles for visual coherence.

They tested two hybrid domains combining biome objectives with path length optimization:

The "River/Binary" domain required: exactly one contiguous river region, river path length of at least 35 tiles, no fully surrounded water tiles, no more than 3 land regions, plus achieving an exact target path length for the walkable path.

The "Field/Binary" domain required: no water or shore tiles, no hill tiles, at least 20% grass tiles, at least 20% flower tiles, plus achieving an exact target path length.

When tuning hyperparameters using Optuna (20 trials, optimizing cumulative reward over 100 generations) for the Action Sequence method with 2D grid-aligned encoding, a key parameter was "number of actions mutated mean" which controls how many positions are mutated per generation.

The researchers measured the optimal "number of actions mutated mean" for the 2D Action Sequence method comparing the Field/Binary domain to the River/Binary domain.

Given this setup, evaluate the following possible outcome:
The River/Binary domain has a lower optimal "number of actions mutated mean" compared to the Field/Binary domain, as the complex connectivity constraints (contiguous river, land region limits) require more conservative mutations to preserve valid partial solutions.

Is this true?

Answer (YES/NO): YES